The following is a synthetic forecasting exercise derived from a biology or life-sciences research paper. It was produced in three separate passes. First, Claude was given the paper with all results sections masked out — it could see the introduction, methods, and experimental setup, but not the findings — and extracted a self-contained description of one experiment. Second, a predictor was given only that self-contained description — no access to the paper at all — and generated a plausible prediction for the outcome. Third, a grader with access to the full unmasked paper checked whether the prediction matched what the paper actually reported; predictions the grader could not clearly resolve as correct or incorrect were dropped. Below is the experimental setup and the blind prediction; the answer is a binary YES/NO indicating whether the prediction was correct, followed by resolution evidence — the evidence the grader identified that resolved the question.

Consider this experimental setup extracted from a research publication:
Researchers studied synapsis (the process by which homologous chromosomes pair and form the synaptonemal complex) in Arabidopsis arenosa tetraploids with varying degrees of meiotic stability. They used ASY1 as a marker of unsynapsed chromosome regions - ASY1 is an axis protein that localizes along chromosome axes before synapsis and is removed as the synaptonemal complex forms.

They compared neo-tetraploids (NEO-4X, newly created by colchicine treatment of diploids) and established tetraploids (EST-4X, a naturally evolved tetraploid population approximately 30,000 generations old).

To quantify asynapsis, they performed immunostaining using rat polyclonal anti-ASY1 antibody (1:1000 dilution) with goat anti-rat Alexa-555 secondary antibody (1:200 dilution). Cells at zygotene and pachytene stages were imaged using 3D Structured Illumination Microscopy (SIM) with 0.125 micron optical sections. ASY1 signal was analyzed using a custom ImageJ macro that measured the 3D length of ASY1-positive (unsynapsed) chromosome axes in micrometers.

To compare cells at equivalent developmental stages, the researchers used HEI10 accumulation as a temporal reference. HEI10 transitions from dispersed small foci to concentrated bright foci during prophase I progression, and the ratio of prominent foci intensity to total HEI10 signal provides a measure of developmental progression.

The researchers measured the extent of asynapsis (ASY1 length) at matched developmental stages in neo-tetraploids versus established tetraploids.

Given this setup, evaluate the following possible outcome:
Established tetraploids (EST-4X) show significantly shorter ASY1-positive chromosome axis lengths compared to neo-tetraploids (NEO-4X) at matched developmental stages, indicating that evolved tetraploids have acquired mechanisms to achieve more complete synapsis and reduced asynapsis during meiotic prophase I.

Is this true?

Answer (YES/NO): YES